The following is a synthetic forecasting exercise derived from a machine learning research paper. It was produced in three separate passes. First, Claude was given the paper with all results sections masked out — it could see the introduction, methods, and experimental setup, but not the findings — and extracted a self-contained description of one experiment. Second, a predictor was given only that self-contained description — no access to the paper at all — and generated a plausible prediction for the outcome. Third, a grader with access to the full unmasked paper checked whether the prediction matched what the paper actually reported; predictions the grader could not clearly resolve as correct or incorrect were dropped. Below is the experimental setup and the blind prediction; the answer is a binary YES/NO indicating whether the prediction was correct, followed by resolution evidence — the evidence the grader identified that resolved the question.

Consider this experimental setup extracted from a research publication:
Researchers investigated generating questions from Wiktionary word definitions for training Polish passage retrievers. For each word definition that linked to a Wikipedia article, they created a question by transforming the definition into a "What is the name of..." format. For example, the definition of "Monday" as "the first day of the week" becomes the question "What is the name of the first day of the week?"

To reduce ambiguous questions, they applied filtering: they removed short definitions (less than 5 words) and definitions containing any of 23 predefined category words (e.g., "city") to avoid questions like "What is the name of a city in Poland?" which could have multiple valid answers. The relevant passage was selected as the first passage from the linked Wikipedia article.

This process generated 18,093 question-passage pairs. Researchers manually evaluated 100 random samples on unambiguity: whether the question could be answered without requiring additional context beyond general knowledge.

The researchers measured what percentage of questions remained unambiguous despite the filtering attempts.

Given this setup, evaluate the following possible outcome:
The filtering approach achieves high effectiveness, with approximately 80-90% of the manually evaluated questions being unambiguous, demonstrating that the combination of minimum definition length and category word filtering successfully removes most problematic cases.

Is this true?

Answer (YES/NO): NO